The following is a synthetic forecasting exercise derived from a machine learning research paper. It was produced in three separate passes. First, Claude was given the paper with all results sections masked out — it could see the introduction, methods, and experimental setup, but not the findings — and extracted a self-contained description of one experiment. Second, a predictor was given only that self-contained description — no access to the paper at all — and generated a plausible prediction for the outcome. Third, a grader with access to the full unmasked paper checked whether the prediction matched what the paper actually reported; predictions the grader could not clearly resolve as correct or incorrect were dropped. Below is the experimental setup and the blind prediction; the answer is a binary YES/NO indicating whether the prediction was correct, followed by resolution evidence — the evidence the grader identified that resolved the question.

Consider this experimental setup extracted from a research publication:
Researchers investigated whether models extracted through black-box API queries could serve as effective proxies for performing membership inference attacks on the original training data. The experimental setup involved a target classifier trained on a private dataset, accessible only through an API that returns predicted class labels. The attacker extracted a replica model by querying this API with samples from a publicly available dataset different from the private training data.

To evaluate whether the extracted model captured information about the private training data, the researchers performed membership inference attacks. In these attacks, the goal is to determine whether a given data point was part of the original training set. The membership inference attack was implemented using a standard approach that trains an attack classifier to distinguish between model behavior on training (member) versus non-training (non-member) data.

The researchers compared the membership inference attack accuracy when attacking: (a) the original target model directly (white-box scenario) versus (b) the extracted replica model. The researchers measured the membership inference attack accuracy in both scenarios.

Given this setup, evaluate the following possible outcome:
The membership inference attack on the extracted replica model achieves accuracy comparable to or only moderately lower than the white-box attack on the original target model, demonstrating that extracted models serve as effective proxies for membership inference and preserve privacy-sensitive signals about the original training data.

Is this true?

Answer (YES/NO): YES